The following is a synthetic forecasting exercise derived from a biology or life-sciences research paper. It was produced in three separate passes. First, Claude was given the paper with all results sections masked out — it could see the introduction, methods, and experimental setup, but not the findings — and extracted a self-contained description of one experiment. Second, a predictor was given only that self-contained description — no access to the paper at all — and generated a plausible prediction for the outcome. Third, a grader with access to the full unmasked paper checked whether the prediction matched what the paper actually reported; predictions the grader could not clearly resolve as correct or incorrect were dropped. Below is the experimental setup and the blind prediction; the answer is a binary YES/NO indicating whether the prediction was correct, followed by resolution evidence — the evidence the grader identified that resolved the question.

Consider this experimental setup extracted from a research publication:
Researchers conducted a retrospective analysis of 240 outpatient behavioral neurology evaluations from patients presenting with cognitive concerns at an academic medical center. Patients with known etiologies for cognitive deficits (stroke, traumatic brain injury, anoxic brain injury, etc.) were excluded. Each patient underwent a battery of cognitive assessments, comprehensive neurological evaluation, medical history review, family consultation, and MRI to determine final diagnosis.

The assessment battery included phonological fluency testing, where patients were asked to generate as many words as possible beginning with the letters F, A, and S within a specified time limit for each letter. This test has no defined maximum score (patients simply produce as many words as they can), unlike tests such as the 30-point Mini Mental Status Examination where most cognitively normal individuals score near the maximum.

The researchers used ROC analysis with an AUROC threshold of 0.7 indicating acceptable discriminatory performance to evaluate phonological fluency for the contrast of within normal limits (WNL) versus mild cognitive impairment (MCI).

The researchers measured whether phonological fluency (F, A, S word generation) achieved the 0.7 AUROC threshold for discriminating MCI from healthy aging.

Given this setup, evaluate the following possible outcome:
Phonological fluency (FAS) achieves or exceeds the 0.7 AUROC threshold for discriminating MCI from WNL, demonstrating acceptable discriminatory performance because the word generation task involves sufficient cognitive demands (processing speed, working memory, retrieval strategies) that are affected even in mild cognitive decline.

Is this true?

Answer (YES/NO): YES